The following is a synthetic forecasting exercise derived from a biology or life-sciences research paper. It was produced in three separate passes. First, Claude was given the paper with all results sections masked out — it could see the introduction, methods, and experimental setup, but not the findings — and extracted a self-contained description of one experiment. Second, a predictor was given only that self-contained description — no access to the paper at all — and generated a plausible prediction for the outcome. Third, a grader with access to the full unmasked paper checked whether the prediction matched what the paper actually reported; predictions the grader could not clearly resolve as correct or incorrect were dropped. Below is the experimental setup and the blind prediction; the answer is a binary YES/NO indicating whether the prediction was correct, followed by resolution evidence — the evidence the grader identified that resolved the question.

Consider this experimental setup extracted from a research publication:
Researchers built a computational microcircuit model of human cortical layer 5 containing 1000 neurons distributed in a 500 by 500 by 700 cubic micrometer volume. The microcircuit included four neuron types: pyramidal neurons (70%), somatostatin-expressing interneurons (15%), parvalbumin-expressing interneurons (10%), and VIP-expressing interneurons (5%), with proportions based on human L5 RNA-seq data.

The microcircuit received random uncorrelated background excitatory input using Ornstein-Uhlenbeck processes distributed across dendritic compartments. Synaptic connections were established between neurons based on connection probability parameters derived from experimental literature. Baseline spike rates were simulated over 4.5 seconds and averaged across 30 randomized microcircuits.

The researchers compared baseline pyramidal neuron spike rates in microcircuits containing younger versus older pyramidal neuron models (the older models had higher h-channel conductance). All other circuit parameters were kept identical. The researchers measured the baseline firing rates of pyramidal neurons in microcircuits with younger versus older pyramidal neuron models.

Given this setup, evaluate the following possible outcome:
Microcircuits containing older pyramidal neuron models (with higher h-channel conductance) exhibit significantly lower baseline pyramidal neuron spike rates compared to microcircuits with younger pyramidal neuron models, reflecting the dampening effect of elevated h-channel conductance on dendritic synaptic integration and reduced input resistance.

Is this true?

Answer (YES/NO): YES